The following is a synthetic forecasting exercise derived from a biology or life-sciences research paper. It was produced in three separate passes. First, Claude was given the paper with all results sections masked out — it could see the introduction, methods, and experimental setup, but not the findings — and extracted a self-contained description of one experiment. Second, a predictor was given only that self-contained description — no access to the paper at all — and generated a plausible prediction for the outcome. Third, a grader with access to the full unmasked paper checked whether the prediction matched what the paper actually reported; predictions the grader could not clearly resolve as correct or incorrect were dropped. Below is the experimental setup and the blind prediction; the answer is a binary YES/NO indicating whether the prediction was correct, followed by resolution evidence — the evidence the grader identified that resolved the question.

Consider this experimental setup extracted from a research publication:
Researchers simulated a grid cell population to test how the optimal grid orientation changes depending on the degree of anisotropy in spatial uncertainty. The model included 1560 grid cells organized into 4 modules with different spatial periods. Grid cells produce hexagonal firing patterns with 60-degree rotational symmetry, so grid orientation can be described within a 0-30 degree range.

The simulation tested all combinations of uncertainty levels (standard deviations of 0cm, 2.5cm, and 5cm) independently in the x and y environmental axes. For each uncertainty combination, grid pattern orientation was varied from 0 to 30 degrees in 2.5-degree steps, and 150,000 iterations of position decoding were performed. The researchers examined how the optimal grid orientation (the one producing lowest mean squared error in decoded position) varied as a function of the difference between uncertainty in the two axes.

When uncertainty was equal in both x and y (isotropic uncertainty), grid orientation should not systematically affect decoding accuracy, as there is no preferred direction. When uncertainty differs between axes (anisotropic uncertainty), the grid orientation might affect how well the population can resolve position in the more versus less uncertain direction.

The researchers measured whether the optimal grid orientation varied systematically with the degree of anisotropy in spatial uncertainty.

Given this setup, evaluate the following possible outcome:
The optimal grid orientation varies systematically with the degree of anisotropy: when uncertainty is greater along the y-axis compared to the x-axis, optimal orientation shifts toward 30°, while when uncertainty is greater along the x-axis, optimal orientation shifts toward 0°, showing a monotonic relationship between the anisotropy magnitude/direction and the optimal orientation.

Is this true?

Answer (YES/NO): NO